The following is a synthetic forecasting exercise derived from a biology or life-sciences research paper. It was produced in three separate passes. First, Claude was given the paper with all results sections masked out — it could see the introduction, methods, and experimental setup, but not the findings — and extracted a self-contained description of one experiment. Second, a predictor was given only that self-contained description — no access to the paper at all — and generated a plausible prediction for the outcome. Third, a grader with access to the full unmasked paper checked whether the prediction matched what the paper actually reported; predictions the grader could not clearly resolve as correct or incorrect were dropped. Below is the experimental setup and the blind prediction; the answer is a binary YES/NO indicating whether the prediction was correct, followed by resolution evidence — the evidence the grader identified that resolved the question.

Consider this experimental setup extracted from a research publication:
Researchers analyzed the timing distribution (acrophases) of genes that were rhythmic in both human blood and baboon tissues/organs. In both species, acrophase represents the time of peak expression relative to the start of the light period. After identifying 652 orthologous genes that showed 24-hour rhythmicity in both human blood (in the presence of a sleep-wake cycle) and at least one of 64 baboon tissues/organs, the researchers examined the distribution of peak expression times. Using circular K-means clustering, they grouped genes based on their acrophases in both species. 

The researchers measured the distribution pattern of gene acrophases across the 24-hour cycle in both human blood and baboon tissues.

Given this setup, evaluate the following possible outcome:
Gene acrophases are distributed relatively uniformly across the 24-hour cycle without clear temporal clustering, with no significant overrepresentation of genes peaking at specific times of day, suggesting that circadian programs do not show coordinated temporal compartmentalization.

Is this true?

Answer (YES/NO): NO